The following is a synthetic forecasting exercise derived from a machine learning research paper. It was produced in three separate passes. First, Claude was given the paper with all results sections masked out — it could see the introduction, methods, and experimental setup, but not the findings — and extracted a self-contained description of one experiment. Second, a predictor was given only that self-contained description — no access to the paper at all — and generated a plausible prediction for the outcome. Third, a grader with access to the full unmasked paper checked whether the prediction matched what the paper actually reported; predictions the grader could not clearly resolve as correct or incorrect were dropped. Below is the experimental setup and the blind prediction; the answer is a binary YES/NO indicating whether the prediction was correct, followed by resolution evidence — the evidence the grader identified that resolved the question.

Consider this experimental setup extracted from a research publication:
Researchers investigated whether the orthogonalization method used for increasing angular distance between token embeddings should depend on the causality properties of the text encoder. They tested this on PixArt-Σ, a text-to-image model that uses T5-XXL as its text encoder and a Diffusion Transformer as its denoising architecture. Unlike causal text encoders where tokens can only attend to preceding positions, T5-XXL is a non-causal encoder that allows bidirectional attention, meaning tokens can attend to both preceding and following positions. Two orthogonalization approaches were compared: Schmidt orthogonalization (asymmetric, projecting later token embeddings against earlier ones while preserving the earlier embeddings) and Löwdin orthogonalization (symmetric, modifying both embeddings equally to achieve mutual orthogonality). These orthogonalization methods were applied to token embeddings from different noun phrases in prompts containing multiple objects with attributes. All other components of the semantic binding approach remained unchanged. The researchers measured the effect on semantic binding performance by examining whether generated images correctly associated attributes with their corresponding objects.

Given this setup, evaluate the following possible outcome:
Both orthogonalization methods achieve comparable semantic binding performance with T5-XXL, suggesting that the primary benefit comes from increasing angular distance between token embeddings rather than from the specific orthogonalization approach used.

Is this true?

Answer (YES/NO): NO